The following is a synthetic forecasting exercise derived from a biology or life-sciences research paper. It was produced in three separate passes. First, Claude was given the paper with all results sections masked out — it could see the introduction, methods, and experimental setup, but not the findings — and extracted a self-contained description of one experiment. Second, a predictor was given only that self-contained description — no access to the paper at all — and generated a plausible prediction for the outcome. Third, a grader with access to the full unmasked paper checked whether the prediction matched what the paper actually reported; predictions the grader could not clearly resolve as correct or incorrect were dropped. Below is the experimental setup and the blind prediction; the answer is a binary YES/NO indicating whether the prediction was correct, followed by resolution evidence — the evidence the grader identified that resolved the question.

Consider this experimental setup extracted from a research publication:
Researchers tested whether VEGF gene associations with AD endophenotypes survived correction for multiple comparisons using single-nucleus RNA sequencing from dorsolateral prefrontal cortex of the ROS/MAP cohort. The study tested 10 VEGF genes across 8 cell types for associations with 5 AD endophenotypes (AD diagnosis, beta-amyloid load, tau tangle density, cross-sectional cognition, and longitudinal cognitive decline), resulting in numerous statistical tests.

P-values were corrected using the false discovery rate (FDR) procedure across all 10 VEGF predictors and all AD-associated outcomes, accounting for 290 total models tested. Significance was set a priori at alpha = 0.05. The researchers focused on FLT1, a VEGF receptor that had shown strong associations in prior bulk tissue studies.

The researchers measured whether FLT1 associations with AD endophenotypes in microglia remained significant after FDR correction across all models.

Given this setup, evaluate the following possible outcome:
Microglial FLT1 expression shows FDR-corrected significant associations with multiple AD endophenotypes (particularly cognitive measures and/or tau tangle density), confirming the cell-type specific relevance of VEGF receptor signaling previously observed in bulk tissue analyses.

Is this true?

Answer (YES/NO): YES